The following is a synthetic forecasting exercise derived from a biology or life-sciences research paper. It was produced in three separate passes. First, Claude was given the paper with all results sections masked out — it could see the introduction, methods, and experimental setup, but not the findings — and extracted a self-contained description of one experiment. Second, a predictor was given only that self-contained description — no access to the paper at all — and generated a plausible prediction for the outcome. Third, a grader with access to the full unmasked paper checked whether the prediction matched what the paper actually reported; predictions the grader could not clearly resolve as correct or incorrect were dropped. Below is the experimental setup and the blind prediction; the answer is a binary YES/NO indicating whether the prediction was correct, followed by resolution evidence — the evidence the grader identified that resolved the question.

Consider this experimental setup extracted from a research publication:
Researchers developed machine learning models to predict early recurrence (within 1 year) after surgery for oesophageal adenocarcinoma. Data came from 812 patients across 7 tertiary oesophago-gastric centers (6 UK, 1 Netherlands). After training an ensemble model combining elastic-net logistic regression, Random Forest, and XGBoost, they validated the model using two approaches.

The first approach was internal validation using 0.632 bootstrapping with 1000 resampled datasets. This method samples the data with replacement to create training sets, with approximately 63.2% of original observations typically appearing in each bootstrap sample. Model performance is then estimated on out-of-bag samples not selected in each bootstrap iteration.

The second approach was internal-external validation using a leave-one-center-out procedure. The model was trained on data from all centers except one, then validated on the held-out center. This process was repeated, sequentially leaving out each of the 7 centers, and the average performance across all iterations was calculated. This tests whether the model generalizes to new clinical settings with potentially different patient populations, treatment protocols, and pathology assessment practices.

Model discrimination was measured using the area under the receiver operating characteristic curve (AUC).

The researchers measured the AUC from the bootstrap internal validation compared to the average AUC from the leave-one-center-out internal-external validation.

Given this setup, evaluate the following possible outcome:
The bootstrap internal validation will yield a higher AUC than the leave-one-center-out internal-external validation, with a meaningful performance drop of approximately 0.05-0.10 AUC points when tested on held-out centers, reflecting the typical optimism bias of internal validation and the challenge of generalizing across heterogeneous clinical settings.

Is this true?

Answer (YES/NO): NO